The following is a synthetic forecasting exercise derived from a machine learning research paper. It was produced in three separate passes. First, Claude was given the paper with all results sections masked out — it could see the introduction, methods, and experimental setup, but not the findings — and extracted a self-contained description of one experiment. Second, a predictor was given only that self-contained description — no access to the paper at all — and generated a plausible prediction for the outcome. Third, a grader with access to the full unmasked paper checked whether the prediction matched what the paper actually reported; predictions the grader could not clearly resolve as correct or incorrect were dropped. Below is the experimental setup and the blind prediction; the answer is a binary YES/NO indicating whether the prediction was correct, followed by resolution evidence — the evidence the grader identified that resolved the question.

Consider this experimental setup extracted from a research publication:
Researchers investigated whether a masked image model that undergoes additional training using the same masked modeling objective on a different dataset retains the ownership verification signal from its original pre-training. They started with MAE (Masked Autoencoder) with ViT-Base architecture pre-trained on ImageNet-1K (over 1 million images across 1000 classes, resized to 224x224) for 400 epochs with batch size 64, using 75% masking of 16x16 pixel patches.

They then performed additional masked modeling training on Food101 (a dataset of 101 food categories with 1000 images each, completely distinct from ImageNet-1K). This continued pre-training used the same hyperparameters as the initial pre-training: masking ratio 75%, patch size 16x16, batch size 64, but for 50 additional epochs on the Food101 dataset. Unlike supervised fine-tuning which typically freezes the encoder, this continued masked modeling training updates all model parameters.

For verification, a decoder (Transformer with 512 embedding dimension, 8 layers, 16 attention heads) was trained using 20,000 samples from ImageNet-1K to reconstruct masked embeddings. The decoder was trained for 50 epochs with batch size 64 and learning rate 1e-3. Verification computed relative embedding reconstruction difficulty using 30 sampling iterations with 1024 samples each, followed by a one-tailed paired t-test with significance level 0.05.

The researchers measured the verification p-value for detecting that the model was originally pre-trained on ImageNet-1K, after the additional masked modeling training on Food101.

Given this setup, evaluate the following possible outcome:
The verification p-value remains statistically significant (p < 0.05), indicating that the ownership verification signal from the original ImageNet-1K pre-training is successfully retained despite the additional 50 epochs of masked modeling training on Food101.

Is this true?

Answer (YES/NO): YES